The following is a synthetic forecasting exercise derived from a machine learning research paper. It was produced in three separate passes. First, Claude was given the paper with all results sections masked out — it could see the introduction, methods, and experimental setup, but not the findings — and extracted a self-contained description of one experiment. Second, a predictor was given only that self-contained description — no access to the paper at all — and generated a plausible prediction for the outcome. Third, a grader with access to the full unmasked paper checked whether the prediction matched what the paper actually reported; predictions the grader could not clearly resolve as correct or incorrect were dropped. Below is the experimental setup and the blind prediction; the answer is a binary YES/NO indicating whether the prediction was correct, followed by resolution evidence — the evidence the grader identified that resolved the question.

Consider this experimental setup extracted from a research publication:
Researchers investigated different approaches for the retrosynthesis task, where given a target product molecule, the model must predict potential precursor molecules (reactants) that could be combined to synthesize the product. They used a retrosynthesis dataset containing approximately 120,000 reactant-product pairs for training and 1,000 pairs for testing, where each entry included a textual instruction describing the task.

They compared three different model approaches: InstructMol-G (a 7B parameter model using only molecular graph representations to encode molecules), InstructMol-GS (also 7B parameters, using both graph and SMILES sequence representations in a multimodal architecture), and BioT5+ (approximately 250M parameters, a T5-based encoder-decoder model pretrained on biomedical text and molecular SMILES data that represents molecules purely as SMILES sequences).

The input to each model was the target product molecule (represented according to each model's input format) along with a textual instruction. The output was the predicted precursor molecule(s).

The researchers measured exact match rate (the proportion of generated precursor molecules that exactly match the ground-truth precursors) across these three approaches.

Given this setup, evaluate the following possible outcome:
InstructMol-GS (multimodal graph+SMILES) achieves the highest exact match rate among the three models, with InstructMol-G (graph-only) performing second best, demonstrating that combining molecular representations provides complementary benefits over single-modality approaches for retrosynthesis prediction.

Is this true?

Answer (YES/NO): NO